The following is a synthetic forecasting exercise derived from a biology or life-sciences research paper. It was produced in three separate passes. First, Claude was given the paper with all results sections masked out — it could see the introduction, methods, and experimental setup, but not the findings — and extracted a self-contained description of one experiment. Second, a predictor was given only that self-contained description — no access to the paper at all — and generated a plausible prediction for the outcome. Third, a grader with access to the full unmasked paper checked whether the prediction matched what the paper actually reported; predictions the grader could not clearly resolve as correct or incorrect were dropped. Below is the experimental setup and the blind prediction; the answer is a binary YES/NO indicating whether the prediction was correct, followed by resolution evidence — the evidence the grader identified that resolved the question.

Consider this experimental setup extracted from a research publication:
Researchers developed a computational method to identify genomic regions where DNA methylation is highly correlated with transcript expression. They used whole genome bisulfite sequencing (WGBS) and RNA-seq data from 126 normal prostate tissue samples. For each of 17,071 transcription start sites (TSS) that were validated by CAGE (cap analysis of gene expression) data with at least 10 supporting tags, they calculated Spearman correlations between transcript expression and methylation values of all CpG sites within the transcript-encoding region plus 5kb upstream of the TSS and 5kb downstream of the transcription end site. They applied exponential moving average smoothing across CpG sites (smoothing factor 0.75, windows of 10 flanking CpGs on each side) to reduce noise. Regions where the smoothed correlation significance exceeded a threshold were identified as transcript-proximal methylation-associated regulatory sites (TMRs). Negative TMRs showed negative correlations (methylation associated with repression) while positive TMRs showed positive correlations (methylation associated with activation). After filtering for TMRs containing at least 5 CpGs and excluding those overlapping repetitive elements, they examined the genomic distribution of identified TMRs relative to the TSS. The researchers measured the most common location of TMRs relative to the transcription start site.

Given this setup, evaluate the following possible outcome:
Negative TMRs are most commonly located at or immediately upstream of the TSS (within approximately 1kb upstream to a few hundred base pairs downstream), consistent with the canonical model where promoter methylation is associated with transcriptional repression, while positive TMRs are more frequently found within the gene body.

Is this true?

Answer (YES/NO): NO